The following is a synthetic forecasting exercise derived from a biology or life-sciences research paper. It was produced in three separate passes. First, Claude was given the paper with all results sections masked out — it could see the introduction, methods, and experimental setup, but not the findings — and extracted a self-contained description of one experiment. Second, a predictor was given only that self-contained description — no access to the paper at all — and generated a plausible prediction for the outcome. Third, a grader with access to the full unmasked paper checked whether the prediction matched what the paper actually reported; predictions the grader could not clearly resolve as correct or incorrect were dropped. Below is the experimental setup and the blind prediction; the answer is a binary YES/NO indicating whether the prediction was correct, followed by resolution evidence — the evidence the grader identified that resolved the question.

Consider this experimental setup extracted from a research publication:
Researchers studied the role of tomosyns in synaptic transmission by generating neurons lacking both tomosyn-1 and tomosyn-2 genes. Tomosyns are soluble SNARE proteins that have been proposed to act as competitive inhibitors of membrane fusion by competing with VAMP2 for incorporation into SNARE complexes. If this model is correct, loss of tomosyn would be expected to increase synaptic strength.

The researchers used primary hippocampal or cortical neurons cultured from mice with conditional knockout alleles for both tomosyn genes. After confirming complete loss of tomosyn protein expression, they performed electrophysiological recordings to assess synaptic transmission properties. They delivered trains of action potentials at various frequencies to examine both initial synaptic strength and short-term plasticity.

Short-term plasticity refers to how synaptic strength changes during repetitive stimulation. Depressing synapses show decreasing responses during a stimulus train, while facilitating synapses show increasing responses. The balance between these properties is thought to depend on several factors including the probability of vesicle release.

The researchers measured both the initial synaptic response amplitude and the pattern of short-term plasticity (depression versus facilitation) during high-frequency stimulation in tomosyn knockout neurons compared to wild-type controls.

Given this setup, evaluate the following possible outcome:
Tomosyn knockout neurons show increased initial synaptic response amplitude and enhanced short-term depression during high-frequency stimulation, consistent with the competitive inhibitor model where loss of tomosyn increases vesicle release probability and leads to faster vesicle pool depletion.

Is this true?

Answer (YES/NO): YES